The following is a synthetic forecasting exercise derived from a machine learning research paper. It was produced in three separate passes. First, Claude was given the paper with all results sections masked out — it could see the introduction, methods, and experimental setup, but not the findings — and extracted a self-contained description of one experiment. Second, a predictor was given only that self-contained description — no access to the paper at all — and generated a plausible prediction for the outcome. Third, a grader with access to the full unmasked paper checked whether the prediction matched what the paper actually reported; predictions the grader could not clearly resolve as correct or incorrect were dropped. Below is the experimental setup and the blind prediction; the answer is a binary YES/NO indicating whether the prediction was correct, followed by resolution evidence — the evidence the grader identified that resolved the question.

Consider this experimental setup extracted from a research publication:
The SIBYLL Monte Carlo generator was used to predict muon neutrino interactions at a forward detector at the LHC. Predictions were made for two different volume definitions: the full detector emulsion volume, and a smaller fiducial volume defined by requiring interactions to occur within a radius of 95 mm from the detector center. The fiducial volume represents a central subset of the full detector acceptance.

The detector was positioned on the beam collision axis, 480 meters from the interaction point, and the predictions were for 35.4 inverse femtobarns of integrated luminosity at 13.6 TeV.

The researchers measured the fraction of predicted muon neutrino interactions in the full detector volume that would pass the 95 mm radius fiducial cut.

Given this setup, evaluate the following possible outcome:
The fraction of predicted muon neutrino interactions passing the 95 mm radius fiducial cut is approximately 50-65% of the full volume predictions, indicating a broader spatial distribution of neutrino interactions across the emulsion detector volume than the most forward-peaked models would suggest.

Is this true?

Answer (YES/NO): NO